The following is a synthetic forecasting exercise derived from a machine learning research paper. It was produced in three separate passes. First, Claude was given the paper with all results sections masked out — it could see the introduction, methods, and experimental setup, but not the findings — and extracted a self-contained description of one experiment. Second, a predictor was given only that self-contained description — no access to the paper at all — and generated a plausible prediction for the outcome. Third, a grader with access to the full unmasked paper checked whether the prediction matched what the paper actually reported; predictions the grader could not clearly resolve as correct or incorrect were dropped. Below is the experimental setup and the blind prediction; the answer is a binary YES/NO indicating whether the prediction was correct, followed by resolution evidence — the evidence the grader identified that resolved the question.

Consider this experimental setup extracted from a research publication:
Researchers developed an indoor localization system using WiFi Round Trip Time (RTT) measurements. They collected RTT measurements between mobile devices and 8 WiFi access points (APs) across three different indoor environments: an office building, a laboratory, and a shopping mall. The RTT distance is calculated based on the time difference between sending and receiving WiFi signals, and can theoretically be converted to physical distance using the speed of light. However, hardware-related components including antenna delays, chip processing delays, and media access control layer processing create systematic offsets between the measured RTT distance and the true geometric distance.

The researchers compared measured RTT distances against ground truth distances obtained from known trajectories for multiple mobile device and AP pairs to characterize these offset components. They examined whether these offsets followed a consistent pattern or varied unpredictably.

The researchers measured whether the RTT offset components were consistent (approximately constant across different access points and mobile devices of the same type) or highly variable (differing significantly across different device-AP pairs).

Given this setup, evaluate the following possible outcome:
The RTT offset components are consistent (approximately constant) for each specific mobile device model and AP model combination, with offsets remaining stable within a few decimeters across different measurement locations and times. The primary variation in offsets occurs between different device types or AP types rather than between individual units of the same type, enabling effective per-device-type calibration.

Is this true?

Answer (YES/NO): NO